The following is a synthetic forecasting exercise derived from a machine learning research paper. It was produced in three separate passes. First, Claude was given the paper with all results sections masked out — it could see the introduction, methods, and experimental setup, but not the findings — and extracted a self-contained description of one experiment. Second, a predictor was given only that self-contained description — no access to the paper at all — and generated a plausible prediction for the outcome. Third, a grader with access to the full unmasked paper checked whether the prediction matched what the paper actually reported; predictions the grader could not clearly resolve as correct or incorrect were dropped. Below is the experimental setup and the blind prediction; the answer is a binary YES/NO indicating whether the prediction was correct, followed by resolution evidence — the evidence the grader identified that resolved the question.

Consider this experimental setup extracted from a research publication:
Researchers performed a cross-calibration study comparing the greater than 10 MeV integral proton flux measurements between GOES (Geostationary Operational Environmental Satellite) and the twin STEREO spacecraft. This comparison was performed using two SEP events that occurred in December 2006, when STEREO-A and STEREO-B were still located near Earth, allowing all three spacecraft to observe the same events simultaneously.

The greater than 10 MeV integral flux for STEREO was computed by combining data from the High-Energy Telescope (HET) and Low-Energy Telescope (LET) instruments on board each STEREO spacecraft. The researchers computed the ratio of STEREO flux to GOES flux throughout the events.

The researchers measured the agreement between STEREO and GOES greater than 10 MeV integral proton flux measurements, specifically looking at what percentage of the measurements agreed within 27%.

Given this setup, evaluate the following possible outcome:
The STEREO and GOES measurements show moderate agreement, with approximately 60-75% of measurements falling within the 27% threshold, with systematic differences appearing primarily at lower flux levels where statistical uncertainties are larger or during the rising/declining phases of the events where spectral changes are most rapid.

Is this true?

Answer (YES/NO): NO